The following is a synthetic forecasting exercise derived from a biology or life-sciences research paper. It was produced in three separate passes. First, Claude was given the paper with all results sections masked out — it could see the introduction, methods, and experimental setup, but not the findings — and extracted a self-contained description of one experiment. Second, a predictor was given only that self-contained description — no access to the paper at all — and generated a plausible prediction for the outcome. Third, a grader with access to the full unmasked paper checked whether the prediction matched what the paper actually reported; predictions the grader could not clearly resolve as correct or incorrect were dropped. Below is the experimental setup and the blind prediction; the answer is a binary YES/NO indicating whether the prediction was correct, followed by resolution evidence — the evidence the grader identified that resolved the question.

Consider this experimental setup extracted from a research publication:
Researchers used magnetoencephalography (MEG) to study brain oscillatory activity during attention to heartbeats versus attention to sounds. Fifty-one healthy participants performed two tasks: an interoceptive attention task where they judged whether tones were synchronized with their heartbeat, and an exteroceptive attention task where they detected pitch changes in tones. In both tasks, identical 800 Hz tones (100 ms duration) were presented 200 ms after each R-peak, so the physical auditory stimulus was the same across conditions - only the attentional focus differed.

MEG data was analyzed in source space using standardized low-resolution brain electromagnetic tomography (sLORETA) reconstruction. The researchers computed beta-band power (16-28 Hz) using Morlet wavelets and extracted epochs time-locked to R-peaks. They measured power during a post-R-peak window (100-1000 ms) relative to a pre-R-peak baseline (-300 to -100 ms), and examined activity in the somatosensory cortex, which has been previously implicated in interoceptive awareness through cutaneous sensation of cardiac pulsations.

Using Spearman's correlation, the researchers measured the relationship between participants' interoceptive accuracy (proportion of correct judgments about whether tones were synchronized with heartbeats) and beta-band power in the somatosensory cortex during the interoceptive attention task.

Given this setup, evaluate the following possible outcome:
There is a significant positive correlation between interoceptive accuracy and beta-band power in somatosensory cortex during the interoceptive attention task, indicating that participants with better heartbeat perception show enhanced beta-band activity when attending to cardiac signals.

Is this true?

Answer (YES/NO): NO